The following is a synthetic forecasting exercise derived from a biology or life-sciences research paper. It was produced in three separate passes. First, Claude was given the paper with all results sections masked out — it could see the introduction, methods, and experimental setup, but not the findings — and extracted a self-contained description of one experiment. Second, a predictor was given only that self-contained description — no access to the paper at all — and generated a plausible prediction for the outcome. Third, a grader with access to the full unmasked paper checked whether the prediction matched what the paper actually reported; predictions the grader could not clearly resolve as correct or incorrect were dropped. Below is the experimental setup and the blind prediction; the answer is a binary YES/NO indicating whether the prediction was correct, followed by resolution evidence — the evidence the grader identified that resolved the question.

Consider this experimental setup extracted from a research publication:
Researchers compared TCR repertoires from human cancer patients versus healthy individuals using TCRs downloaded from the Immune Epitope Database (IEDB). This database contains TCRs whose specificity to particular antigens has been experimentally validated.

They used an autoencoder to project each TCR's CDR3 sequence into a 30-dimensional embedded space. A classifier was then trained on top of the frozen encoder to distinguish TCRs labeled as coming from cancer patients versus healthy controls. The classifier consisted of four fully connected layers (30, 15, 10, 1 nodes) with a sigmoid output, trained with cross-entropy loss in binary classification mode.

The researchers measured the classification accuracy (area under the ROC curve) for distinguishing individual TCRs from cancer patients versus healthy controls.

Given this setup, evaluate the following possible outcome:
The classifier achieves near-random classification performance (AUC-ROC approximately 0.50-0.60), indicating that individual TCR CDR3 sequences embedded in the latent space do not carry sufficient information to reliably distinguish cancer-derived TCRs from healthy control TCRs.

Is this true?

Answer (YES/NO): NO